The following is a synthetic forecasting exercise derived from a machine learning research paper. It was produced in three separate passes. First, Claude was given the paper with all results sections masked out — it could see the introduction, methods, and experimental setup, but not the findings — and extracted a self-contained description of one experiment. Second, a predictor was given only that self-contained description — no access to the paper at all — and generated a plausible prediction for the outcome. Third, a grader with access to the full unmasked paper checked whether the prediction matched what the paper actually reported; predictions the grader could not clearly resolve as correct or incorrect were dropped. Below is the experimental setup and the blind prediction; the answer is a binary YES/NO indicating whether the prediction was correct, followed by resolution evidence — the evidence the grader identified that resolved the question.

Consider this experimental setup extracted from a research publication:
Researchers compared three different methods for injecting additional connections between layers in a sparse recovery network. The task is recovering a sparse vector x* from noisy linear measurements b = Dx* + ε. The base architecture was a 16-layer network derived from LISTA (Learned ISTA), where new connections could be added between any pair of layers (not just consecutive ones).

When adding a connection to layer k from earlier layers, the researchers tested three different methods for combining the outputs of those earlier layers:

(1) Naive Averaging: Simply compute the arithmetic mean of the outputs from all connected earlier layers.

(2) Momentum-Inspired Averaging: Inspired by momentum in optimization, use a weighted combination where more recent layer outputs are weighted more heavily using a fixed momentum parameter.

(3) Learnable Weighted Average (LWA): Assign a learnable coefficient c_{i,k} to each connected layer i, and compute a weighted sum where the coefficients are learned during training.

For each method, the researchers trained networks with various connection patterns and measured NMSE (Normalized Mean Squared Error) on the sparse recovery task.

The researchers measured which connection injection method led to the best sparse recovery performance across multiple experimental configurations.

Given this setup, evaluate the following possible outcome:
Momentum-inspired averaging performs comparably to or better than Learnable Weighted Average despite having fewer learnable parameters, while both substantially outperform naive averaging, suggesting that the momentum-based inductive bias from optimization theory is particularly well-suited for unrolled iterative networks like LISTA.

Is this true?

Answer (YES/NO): NO